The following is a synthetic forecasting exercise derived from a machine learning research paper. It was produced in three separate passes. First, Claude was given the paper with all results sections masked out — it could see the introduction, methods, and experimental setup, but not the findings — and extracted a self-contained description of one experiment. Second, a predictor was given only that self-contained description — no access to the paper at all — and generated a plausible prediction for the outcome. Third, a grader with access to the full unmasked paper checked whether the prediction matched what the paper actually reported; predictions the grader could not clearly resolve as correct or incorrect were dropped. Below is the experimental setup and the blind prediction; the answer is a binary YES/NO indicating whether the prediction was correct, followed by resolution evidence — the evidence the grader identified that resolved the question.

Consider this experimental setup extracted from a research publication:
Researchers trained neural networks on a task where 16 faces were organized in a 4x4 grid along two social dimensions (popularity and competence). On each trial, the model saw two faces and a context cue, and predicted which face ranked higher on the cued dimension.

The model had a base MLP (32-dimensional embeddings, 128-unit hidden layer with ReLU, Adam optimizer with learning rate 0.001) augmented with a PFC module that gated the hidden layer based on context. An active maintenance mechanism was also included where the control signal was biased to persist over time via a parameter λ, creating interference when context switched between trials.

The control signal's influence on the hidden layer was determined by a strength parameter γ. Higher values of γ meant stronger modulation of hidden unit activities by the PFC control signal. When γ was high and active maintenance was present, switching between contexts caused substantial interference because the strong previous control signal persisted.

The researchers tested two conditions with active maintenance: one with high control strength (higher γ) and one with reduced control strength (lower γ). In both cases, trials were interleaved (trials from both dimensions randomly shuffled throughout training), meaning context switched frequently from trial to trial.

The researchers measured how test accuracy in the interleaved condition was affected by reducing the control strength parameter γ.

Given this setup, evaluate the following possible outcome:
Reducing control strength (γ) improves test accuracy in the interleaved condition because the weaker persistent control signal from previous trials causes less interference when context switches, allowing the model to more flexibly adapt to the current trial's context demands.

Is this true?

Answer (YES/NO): YES